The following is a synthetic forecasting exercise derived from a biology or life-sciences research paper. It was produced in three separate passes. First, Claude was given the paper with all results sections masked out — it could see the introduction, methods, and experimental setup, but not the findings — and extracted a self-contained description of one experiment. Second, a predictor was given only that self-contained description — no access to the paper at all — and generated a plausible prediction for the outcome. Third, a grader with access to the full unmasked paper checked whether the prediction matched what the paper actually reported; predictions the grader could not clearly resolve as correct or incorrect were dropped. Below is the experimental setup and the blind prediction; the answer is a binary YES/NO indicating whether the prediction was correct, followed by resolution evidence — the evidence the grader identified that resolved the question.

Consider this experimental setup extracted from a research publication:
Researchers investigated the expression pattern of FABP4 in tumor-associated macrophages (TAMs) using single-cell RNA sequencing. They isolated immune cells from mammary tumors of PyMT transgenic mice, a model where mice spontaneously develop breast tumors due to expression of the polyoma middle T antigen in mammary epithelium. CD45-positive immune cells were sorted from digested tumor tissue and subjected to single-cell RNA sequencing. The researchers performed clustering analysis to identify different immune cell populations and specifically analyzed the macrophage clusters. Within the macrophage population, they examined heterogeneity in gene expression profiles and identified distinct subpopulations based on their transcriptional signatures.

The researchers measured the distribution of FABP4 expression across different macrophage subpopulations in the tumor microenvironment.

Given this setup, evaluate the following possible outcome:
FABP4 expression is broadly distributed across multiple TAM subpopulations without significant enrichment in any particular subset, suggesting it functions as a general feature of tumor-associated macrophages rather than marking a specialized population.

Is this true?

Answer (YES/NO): NO